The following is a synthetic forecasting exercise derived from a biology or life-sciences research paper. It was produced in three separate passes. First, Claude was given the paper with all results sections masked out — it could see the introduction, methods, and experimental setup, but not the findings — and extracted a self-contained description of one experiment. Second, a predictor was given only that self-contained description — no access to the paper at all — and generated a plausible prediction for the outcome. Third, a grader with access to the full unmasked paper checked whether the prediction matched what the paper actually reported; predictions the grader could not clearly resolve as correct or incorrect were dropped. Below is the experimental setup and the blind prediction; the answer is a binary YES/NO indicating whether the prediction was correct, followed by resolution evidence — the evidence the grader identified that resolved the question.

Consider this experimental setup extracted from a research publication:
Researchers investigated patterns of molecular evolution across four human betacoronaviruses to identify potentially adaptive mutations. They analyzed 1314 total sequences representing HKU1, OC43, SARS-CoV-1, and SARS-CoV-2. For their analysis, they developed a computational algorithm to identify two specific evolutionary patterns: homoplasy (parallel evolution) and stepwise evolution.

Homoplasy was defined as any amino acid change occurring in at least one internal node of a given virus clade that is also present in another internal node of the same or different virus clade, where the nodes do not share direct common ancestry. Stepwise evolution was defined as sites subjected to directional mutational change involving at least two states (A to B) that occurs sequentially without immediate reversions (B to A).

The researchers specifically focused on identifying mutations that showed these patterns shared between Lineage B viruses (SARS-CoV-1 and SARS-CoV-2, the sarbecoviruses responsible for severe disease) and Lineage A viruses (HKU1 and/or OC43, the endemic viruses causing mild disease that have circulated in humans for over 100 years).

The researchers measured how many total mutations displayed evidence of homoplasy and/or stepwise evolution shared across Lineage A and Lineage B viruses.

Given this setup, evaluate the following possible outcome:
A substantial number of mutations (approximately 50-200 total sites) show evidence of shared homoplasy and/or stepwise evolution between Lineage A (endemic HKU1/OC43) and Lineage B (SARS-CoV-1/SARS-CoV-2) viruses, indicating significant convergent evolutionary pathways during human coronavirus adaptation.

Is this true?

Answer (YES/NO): NO